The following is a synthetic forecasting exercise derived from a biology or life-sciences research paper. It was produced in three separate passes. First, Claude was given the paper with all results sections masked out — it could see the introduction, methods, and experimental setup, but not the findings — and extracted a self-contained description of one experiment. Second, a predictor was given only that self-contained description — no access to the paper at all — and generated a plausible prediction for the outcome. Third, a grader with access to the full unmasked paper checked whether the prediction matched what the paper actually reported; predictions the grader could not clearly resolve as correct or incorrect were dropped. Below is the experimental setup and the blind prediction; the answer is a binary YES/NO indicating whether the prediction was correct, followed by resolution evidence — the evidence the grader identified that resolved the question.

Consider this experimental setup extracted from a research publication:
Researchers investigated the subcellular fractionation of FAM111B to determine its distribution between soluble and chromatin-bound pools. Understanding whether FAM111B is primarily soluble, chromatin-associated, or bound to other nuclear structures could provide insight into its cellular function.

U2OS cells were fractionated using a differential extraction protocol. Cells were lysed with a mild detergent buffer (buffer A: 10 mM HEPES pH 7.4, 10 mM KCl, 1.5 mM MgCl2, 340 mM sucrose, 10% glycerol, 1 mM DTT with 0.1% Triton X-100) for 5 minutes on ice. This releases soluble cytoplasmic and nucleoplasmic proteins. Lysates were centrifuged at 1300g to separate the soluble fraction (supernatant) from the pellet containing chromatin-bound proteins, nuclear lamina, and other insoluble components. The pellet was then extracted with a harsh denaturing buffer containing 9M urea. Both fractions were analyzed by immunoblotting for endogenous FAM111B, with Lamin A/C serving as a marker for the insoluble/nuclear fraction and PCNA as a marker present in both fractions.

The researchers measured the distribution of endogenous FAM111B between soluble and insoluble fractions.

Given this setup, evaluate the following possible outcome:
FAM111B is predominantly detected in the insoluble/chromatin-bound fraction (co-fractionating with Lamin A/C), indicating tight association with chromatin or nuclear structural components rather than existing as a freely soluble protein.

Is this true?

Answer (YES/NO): NO